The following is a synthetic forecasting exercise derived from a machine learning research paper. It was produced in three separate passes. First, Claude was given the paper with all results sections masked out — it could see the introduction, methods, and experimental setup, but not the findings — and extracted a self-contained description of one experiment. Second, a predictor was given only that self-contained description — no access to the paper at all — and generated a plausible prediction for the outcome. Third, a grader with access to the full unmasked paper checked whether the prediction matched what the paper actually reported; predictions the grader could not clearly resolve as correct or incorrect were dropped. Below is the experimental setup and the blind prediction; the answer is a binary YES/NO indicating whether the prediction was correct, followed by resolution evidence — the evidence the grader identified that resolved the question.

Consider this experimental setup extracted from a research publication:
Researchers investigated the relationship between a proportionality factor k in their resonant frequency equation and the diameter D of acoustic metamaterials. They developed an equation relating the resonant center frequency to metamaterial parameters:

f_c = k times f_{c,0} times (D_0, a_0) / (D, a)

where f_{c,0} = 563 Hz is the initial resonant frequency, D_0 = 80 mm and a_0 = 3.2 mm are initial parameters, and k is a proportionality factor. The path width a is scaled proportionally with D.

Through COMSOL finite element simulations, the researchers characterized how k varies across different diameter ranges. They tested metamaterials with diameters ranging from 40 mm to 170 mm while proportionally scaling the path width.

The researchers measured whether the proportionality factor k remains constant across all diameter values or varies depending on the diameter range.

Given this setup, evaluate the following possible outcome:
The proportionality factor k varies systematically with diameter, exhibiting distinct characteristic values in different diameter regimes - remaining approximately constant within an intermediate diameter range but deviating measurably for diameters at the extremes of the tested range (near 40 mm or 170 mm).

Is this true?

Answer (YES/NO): NO